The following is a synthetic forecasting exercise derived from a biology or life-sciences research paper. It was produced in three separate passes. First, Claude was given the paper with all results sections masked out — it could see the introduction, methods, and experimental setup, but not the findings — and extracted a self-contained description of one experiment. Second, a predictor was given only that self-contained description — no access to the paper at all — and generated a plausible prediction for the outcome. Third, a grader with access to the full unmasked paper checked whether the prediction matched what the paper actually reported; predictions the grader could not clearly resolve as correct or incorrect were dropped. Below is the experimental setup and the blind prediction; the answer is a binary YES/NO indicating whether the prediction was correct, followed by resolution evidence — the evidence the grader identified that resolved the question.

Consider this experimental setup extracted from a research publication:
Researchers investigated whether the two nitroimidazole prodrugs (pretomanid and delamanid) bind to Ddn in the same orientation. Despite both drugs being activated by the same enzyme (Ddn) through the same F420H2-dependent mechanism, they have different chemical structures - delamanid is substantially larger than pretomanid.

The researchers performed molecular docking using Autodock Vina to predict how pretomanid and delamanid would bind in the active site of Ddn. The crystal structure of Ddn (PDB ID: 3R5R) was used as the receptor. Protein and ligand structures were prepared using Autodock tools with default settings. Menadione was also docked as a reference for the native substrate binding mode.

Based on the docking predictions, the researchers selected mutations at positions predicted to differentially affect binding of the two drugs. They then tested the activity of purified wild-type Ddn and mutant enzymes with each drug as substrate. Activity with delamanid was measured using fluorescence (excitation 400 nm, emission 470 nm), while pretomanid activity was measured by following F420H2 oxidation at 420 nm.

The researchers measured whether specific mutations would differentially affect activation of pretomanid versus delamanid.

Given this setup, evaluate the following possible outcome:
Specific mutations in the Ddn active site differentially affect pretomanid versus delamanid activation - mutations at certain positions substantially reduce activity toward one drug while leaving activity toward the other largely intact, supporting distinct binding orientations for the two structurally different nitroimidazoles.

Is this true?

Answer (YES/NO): YES